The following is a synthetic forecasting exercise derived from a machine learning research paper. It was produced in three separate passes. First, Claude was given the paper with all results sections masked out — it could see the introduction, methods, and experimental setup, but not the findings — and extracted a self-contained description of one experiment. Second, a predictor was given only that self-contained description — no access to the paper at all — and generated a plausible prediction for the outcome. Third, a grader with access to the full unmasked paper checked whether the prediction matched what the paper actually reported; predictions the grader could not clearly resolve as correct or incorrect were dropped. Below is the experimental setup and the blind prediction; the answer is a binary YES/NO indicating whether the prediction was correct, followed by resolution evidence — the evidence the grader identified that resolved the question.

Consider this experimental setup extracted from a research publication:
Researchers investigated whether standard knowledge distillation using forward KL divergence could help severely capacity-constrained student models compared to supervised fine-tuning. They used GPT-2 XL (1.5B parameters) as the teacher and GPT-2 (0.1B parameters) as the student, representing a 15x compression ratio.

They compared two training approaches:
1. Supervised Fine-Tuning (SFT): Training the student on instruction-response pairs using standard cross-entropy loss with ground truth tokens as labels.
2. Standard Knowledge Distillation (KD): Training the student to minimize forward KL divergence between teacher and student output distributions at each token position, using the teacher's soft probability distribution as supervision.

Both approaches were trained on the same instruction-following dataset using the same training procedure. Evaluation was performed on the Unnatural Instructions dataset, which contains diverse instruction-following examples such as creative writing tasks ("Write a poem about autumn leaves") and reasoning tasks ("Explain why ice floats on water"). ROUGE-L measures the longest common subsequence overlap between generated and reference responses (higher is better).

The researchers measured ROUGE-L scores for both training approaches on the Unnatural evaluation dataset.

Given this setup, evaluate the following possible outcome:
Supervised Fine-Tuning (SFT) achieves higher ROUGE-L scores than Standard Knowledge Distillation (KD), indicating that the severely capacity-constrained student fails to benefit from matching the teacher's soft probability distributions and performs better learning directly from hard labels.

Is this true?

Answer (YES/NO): YES